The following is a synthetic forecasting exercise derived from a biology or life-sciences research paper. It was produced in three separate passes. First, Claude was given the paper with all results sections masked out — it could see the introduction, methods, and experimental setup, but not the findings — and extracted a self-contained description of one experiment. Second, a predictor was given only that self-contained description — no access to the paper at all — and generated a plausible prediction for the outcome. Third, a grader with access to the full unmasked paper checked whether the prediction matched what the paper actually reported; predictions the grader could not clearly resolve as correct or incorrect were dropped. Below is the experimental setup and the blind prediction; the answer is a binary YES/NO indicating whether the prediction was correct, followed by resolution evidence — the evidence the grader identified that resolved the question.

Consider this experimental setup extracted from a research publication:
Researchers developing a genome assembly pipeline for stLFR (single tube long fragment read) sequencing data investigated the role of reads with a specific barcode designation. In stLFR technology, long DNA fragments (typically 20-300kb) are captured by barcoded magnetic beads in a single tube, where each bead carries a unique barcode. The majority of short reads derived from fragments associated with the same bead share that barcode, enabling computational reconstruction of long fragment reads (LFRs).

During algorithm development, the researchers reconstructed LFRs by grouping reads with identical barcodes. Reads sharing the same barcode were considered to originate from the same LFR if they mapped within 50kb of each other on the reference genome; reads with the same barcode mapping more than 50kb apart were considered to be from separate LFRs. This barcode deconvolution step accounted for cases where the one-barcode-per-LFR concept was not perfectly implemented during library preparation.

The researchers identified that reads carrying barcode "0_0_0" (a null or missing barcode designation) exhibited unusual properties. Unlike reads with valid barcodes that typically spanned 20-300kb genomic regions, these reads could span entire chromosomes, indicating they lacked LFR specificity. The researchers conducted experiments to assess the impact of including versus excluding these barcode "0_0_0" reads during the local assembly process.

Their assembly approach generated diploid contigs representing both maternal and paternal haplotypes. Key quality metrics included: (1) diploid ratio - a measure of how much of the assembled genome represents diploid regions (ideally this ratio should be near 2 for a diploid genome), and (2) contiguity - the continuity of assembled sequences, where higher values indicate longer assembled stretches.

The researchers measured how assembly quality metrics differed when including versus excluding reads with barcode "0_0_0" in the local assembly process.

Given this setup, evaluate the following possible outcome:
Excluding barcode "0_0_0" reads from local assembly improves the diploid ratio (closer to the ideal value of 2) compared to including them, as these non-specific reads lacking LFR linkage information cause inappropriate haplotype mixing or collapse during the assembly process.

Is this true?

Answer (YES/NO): YES